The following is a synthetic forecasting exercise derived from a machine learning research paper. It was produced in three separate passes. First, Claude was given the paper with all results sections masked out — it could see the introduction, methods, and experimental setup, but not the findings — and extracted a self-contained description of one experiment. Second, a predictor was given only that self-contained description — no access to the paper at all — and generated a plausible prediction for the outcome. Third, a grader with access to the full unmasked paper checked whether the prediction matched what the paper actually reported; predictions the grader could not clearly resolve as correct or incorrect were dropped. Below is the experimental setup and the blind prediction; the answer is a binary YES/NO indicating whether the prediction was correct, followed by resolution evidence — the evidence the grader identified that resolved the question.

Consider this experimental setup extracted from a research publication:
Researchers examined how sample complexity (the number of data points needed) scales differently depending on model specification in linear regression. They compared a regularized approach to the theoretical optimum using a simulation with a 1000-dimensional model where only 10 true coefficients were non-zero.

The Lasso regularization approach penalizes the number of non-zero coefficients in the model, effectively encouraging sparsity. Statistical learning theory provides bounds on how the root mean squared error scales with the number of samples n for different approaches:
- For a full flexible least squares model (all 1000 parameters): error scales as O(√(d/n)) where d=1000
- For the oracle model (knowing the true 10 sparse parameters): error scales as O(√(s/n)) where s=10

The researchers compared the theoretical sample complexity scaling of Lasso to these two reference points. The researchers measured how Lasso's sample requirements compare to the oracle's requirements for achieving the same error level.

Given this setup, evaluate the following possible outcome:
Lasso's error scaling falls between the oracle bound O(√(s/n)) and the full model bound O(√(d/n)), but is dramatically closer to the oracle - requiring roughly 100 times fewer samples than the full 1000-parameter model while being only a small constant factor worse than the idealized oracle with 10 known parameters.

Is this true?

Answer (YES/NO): NO